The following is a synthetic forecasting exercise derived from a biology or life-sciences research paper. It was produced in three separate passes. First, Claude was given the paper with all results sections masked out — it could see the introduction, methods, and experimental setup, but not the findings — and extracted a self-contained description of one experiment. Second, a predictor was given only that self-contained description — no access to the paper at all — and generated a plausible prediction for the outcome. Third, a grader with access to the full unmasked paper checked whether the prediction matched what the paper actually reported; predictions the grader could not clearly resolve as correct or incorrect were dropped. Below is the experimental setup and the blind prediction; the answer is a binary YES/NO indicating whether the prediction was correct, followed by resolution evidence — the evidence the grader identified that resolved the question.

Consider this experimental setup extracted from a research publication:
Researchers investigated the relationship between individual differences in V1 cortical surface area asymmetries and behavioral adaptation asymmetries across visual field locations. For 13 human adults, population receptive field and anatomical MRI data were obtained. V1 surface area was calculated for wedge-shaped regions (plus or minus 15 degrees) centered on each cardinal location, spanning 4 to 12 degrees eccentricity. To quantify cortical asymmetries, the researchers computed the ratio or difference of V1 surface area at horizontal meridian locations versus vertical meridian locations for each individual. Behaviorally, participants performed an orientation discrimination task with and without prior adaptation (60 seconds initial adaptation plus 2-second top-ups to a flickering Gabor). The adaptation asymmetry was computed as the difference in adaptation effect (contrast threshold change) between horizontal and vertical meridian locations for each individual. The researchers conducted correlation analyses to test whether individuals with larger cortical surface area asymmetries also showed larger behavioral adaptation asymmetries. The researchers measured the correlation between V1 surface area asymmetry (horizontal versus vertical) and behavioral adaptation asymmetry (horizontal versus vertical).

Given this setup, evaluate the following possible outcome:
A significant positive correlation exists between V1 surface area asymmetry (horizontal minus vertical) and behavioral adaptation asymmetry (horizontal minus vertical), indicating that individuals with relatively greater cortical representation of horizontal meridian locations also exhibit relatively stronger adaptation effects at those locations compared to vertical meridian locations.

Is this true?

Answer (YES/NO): NO